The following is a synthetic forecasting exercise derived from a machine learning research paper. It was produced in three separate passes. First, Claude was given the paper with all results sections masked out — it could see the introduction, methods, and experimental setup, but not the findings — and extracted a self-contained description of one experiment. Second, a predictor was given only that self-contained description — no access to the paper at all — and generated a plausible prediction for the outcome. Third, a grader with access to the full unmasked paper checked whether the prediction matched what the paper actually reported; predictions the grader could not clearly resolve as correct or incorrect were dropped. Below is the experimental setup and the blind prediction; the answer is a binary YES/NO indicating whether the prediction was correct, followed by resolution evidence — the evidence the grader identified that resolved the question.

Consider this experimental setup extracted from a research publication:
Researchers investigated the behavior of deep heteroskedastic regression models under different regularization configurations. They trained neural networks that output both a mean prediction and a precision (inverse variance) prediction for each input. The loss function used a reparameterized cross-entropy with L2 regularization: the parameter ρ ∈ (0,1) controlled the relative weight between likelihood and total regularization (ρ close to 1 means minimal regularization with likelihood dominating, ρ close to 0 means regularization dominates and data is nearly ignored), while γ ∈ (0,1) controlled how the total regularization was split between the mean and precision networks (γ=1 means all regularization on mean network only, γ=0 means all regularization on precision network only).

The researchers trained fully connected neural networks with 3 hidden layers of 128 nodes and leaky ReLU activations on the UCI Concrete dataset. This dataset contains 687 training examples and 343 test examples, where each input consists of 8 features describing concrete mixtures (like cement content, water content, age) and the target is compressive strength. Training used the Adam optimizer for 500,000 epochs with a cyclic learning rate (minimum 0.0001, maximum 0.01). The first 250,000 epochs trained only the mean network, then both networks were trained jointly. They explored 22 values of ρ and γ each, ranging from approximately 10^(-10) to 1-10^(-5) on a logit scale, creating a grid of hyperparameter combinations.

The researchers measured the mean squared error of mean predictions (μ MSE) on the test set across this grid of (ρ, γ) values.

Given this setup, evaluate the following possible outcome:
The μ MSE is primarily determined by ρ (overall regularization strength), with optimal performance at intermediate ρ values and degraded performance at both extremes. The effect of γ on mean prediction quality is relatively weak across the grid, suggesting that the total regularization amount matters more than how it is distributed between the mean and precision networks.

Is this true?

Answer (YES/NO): NO